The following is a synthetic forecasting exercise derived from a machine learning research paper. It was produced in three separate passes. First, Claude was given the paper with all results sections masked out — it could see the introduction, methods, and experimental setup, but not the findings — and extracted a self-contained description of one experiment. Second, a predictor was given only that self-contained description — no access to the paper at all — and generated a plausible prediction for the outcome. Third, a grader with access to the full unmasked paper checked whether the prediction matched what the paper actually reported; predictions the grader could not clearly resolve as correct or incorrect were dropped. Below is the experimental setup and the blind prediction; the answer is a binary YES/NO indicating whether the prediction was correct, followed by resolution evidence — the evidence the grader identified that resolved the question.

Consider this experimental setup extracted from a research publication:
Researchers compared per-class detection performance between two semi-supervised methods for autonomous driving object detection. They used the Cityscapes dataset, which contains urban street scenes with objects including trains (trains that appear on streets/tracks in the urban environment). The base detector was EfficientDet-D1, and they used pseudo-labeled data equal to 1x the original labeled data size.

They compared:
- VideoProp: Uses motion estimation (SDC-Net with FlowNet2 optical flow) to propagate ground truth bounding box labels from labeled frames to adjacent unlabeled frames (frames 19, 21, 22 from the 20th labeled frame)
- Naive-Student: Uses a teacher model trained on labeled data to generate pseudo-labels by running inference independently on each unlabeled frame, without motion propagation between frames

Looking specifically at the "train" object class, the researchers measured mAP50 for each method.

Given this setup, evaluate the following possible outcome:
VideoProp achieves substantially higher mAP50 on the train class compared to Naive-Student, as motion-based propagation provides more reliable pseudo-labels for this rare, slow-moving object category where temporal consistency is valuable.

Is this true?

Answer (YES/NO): NO